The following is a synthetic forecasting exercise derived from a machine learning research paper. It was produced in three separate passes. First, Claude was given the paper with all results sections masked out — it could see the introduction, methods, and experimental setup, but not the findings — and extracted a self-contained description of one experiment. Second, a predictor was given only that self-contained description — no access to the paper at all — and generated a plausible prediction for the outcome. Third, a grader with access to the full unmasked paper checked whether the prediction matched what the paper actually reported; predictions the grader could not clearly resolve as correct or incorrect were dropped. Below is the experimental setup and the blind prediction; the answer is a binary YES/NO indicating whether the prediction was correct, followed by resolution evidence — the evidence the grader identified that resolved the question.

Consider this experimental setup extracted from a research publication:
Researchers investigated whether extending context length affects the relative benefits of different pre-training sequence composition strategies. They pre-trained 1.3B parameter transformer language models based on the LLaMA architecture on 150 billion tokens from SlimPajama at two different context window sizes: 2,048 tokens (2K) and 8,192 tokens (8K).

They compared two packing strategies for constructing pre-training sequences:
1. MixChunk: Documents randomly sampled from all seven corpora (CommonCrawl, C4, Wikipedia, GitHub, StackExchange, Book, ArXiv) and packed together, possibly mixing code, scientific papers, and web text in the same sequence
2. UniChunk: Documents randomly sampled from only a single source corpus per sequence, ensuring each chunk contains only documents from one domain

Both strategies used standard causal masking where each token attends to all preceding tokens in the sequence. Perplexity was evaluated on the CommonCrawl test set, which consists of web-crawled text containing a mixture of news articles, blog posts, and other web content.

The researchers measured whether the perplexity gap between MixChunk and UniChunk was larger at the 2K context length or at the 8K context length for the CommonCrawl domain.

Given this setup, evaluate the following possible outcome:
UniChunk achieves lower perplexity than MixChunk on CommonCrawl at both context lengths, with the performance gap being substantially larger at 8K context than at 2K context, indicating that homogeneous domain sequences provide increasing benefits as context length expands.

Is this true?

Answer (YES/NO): NO